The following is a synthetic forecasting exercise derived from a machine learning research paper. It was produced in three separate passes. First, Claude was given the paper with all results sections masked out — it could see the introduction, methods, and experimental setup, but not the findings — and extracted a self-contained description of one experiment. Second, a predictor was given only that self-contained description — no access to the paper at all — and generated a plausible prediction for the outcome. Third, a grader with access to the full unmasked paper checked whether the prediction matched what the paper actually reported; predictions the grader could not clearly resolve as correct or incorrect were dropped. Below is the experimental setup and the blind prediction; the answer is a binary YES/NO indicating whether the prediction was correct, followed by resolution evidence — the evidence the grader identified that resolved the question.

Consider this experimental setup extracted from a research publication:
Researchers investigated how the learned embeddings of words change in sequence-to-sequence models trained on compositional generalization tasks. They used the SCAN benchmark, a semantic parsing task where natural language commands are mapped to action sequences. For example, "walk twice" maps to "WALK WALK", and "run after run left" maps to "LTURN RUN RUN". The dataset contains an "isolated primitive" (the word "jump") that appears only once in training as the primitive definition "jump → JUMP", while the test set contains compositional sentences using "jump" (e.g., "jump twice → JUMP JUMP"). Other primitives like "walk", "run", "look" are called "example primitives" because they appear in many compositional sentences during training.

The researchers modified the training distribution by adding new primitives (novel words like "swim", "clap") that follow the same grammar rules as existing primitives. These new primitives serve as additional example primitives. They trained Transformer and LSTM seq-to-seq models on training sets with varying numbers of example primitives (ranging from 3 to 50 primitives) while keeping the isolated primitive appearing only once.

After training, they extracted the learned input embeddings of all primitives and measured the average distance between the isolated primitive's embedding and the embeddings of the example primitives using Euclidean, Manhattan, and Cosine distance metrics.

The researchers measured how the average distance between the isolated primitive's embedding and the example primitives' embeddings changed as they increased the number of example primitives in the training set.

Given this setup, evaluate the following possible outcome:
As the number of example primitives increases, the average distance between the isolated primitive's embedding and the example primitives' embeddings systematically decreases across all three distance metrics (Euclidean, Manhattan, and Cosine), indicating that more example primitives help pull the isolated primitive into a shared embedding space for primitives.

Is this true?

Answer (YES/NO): YES